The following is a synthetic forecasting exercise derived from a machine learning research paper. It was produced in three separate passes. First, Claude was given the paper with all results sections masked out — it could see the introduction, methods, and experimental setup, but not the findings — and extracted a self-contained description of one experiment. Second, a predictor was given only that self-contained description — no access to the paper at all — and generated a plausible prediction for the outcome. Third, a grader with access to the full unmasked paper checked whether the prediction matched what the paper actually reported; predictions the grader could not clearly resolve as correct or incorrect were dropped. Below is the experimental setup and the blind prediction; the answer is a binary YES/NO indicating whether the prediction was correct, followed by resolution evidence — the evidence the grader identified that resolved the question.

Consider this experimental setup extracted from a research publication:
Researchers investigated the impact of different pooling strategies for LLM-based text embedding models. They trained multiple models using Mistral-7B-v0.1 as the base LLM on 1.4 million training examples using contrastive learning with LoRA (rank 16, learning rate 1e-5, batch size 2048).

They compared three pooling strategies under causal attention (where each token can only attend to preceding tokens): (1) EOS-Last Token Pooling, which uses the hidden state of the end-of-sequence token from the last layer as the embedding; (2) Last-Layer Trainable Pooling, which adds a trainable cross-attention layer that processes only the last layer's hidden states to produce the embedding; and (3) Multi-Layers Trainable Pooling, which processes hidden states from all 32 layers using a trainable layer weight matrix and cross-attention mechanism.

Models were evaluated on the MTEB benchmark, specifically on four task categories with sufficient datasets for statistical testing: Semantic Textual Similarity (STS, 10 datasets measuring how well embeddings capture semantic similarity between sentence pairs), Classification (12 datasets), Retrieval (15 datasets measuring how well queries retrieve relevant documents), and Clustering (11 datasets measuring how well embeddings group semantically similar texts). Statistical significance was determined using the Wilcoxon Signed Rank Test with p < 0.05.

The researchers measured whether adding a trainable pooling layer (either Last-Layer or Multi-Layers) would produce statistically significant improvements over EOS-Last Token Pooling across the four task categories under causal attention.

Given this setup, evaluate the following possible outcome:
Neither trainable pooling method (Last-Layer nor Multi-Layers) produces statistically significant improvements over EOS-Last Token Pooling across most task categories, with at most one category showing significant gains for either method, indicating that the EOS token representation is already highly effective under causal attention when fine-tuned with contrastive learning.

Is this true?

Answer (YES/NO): YES